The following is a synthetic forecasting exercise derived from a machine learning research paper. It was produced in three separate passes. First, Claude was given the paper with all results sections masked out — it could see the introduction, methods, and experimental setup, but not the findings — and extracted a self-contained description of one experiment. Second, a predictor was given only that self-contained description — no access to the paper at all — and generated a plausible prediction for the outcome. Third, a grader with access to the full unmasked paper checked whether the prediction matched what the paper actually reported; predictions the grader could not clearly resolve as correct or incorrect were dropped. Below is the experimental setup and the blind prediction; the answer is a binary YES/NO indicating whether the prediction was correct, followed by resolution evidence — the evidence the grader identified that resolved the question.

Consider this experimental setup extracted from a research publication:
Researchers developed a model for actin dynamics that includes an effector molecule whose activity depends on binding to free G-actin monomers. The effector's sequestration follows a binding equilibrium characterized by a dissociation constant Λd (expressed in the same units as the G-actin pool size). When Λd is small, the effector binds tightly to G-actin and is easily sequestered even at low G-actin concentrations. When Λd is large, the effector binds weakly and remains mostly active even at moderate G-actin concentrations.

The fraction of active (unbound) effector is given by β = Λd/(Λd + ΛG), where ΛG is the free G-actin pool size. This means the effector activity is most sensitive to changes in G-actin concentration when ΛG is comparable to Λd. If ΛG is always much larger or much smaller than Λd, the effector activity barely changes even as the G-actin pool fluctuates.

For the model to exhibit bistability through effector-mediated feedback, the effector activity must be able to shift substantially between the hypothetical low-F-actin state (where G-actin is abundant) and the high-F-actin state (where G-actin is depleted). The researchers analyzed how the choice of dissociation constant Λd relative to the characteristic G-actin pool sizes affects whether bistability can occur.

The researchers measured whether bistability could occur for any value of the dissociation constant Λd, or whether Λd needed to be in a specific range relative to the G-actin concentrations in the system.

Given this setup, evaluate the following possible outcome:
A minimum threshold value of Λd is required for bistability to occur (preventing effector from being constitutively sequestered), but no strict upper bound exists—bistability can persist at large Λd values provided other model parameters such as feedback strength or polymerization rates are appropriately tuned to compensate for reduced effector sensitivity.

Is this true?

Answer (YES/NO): NO